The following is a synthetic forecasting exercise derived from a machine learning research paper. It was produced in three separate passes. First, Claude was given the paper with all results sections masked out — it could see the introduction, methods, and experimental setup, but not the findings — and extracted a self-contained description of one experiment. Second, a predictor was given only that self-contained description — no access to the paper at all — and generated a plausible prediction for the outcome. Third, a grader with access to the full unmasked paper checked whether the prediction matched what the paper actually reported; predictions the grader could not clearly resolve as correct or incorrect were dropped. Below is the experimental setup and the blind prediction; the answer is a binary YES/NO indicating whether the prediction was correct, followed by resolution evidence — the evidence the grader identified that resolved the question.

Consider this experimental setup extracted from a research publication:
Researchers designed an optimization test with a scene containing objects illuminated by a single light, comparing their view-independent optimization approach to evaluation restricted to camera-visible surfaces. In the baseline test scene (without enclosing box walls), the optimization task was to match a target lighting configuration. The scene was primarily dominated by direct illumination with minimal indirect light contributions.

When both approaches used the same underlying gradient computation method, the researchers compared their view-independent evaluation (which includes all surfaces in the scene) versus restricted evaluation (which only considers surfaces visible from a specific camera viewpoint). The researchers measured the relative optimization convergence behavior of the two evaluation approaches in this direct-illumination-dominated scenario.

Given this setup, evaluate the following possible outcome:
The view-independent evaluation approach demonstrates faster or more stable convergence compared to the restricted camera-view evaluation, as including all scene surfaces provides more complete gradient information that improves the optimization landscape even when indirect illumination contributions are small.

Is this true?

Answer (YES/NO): NO